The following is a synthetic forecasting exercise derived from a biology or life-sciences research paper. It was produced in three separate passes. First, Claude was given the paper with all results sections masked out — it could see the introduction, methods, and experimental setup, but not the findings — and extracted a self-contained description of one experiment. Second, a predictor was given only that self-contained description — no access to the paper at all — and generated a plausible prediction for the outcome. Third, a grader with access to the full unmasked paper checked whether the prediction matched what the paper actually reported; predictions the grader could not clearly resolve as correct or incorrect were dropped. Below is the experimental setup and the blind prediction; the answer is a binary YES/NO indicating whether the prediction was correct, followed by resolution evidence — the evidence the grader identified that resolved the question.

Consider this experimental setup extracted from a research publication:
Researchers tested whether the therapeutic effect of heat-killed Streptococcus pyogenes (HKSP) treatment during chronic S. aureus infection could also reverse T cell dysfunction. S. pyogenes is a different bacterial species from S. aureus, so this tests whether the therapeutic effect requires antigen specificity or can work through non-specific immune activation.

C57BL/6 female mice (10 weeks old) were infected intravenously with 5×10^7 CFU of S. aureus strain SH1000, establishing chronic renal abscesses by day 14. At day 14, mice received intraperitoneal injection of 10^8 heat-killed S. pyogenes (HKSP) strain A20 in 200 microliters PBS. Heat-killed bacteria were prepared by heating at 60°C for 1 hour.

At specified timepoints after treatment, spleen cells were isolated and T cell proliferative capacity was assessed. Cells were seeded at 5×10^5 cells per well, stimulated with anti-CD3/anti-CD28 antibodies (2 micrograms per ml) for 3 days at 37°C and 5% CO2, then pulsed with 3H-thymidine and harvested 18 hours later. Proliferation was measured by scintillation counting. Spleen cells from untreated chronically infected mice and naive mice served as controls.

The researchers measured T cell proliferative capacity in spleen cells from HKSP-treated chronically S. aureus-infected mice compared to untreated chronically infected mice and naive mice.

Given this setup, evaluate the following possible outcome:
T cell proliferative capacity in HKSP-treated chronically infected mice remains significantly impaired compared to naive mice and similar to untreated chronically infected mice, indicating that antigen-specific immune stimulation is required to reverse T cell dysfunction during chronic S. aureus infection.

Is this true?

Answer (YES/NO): NO